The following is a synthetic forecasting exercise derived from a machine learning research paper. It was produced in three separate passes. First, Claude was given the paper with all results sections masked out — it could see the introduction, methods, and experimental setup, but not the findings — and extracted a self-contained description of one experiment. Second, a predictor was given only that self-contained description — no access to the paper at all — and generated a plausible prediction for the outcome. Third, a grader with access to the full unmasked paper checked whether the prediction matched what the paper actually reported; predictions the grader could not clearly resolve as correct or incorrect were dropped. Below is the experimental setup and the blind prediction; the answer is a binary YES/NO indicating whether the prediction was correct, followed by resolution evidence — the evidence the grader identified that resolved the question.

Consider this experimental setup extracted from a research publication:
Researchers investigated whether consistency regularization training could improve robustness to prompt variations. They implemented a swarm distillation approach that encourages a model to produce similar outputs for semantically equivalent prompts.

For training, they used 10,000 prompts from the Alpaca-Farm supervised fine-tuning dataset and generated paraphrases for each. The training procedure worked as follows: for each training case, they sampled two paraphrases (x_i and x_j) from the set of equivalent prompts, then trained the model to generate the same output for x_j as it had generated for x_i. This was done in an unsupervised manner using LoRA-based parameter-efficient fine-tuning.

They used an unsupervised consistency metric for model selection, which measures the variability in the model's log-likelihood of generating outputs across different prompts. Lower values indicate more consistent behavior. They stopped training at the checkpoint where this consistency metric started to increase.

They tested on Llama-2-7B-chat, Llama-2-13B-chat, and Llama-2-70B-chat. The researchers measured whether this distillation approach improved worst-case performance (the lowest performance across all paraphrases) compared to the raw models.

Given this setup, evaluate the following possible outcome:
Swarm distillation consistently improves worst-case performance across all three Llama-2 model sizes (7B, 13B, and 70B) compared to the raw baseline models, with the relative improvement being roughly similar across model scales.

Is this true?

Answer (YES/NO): NO